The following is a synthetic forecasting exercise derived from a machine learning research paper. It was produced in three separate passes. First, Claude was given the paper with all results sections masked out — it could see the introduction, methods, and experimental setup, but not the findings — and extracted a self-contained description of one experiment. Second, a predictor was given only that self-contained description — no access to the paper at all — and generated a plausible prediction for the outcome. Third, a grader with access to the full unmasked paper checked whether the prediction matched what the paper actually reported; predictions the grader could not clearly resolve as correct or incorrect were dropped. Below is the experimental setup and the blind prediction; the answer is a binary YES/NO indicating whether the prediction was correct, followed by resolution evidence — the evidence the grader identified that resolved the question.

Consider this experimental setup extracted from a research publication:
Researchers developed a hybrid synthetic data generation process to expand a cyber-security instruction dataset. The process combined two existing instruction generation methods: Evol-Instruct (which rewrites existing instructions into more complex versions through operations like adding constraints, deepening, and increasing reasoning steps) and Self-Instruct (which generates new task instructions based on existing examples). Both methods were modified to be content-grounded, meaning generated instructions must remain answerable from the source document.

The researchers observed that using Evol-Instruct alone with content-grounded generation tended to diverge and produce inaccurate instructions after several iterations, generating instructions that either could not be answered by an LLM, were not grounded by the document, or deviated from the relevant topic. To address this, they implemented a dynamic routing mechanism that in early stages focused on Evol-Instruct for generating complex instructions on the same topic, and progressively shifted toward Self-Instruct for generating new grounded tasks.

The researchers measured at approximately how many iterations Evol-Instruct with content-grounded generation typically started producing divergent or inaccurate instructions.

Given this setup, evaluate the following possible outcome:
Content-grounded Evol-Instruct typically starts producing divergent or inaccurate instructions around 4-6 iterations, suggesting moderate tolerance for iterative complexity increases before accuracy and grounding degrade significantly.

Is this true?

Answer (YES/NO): NO